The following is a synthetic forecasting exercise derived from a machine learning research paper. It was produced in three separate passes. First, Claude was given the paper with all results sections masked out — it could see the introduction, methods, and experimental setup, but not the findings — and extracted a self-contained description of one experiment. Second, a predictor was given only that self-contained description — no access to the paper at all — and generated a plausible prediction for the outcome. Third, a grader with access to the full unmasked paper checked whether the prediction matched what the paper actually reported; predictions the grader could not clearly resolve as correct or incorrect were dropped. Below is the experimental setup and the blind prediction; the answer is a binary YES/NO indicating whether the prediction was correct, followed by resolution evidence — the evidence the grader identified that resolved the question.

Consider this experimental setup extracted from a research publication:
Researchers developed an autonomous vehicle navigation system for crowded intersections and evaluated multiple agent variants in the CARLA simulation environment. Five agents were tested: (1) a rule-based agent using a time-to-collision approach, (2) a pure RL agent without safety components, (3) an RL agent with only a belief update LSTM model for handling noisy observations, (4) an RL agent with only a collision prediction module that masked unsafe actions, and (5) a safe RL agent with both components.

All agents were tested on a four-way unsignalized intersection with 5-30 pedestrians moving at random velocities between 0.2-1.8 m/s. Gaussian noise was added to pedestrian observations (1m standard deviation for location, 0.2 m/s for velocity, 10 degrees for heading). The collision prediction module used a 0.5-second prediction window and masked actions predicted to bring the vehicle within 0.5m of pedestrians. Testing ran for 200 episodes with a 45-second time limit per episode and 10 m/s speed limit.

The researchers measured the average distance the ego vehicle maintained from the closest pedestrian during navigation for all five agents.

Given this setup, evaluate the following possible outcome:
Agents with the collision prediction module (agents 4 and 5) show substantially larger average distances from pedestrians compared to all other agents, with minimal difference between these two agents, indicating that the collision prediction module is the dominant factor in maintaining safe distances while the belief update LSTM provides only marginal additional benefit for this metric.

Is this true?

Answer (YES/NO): NO